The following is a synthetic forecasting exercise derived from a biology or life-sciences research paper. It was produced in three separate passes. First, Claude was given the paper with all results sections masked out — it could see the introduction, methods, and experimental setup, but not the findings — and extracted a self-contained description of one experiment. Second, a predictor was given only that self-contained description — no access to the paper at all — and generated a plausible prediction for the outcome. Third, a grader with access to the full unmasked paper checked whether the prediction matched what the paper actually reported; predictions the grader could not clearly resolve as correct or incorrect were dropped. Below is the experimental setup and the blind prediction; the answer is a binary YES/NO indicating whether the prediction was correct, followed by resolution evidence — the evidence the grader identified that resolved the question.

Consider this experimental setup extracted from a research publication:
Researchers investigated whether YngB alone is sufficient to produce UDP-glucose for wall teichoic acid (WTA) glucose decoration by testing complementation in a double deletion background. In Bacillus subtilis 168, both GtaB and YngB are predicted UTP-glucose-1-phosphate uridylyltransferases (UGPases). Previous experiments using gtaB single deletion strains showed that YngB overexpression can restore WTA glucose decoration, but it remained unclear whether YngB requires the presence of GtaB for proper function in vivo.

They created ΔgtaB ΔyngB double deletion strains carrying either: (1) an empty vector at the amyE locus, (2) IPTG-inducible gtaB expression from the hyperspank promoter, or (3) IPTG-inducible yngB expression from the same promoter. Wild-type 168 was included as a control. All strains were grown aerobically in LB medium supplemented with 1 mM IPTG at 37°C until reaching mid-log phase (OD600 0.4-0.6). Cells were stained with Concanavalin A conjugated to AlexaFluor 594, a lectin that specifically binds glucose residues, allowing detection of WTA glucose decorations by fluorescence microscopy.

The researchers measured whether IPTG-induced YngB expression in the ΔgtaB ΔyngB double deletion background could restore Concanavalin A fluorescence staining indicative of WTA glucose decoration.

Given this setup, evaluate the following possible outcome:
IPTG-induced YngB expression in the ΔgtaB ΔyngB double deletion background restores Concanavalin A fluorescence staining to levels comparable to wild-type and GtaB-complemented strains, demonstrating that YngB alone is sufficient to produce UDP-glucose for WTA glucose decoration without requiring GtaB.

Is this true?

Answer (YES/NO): YES